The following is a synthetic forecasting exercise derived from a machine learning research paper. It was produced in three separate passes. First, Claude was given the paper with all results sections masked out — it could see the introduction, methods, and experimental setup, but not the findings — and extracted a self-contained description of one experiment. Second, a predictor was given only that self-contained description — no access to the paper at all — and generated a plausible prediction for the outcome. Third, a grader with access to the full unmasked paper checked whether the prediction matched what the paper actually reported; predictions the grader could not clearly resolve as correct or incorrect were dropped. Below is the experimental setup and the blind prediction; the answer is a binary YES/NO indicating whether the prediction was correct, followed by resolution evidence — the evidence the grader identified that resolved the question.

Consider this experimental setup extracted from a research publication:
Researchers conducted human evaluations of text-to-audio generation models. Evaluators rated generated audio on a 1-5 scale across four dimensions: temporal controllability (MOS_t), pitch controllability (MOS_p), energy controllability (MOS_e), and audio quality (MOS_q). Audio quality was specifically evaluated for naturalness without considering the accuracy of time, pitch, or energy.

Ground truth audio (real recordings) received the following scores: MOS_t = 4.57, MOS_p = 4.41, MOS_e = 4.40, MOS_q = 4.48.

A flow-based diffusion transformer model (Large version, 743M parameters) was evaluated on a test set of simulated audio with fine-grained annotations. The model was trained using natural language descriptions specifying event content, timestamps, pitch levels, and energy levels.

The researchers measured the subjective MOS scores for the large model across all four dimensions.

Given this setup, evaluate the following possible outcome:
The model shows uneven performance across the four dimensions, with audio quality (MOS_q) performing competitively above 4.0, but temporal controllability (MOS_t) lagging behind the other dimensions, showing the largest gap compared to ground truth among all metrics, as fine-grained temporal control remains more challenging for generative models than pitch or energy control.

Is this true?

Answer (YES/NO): NO